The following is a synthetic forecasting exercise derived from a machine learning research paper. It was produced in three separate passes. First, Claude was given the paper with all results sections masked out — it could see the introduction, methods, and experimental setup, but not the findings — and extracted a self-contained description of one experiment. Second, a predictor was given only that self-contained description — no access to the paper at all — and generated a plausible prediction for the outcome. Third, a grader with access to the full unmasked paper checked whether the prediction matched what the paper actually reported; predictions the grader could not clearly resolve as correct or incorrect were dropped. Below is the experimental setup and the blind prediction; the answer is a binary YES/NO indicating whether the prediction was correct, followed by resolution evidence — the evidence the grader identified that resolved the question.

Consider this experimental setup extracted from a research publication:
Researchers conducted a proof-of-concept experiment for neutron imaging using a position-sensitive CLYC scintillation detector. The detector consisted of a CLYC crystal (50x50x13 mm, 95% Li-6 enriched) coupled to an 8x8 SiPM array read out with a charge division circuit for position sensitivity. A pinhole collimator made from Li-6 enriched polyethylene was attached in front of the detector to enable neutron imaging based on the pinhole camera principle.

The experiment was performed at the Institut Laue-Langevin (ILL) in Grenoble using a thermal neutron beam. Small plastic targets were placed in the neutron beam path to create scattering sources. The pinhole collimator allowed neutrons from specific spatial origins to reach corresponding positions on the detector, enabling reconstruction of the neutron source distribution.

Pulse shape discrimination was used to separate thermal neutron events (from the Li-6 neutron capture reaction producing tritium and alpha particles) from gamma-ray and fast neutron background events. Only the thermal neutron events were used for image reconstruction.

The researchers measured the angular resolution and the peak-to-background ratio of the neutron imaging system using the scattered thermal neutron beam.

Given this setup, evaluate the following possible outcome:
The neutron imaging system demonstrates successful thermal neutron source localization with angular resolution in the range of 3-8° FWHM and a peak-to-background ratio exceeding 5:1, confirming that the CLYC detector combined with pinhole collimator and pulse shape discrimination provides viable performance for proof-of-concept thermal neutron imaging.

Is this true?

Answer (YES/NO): YES